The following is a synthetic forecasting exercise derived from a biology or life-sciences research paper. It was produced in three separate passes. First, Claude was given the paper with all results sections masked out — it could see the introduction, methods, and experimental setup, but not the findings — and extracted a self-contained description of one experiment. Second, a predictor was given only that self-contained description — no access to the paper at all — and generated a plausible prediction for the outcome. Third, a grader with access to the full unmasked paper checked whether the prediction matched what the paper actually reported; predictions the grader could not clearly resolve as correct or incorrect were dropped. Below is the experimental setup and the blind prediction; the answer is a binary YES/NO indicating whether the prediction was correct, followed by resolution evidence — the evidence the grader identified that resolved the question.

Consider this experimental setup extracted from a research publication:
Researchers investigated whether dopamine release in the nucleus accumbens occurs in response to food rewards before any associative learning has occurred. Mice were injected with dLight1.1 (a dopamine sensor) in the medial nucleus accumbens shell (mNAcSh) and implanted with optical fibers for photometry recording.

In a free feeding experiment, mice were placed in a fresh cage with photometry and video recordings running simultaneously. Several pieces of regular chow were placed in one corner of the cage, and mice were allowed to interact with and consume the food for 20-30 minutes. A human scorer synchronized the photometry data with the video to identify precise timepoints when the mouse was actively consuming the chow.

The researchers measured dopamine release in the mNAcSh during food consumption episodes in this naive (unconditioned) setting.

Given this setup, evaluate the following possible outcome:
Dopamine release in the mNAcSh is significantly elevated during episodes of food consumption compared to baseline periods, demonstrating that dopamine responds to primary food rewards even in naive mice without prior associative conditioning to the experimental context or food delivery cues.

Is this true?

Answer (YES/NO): YES